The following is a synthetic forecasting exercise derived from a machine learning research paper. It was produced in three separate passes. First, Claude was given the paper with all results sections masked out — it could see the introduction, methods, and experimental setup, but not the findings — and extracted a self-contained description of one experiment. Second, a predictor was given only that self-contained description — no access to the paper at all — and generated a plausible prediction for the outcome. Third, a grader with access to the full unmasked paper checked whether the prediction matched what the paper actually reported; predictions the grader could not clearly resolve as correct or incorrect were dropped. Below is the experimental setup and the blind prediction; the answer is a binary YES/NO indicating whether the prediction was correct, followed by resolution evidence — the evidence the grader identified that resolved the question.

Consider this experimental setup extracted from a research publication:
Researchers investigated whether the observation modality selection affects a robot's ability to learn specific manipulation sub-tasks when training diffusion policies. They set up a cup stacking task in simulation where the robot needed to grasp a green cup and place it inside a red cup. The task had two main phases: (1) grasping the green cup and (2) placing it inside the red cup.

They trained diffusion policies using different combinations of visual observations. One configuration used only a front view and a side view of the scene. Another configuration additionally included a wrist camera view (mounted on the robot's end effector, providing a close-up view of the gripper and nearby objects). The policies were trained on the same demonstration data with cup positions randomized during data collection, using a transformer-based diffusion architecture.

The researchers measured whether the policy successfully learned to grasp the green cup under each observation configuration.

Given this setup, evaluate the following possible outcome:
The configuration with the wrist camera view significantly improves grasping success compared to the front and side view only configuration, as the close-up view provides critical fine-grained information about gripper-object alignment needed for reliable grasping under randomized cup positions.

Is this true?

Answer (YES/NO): YES